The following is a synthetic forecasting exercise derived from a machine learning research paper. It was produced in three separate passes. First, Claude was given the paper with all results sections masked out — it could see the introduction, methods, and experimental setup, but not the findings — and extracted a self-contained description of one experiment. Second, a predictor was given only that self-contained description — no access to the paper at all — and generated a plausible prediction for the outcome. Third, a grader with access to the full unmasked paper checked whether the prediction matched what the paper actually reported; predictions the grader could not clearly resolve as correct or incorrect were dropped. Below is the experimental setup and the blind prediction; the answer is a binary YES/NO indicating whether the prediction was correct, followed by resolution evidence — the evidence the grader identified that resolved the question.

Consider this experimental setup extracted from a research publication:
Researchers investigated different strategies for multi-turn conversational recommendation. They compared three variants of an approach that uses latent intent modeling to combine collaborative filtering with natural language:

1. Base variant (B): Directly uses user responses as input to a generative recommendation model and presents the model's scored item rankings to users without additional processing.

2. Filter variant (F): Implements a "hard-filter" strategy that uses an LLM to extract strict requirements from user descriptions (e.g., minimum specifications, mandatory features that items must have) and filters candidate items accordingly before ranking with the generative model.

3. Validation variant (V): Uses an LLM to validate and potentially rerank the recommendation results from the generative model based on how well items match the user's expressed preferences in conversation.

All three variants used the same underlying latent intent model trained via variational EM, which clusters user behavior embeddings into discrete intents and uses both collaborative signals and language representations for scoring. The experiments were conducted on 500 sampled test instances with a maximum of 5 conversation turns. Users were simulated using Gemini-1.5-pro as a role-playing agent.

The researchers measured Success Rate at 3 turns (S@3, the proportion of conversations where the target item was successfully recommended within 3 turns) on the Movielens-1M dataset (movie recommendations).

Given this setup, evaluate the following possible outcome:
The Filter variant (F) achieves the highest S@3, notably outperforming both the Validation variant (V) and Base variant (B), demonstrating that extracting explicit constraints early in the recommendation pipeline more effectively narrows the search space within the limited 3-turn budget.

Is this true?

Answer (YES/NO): NO